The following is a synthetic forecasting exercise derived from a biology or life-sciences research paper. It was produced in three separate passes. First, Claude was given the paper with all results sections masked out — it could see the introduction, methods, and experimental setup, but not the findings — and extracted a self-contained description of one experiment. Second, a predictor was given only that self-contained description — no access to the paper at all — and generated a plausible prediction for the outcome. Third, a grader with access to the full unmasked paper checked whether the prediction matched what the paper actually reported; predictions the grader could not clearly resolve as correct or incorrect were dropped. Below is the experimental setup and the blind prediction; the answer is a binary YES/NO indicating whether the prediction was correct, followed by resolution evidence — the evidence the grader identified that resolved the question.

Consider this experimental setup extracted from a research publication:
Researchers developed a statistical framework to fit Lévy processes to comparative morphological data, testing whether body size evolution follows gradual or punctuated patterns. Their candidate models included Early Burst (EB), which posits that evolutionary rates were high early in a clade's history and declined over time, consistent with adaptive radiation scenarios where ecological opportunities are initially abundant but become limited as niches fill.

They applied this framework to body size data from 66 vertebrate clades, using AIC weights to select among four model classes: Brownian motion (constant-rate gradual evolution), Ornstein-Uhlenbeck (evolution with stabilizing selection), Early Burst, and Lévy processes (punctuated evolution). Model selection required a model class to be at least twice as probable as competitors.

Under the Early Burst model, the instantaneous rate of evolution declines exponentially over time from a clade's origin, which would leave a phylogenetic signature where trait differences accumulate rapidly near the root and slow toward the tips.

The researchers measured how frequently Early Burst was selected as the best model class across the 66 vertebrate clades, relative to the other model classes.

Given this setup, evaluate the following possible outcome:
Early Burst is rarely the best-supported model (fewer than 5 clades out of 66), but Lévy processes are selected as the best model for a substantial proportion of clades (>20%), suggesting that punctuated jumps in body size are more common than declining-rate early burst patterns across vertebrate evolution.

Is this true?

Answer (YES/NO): NO